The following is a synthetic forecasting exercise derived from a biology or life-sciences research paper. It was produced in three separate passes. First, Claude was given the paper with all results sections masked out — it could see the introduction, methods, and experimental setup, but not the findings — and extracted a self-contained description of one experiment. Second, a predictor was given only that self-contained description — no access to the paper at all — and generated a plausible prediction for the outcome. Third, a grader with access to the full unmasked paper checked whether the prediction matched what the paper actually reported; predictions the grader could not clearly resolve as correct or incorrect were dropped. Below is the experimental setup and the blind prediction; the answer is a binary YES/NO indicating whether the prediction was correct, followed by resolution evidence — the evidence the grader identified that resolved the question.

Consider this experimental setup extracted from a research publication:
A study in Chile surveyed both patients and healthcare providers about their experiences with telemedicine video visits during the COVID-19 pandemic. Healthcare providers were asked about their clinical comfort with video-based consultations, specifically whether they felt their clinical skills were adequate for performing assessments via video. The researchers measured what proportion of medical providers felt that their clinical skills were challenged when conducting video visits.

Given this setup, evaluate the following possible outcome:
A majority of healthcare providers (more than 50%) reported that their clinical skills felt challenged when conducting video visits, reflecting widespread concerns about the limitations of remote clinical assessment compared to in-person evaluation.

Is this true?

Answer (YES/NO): YES